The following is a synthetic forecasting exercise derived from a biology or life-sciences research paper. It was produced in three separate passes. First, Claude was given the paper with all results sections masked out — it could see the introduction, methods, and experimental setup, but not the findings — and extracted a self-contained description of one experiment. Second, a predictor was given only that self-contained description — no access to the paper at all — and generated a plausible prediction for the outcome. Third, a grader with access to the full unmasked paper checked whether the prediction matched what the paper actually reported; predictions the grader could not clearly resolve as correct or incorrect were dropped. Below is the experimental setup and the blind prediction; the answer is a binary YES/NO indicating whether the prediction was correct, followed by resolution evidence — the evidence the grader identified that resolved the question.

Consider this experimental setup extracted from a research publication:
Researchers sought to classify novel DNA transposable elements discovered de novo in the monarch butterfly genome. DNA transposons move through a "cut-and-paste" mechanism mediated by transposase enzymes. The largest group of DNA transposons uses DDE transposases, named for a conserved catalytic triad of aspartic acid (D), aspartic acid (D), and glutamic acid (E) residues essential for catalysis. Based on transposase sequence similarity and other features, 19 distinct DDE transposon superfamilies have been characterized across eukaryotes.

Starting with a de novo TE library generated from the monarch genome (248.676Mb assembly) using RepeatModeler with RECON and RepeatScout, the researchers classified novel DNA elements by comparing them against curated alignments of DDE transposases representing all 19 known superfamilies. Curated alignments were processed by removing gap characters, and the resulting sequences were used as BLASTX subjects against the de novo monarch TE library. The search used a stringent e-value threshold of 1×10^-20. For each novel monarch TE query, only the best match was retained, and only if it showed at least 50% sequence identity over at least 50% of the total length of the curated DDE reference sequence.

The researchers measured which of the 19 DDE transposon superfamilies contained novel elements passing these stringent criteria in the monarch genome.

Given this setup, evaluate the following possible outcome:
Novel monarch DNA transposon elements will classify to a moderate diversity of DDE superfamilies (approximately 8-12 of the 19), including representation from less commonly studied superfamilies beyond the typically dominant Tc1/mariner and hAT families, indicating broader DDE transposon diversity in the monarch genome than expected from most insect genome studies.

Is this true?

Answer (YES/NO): NO